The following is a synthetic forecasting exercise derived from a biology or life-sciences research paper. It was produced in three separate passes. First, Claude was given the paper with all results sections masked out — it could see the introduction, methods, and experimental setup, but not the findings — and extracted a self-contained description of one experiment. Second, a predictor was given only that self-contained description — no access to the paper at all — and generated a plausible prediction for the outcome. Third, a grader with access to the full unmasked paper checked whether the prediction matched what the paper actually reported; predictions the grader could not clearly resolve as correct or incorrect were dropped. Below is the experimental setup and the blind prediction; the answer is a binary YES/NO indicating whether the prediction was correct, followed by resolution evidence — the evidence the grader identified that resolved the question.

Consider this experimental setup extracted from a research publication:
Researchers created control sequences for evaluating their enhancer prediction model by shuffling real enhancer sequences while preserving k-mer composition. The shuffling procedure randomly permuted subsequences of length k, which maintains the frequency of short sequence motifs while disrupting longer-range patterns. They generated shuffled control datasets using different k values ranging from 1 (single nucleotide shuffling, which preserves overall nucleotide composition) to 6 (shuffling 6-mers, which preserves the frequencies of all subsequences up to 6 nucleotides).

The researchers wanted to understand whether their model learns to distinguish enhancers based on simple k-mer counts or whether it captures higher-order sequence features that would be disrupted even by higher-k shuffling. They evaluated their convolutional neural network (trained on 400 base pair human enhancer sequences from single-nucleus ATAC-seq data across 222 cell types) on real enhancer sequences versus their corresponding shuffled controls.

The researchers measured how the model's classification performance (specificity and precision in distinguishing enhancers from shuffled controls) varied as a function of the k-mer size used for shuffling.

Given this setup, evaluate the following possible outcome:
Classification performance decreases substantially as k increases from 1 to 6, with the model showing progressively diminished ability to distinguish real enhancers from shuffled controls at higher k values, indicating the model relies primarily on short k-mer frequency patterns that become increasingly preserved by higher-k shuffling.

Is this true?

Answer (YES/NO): NO